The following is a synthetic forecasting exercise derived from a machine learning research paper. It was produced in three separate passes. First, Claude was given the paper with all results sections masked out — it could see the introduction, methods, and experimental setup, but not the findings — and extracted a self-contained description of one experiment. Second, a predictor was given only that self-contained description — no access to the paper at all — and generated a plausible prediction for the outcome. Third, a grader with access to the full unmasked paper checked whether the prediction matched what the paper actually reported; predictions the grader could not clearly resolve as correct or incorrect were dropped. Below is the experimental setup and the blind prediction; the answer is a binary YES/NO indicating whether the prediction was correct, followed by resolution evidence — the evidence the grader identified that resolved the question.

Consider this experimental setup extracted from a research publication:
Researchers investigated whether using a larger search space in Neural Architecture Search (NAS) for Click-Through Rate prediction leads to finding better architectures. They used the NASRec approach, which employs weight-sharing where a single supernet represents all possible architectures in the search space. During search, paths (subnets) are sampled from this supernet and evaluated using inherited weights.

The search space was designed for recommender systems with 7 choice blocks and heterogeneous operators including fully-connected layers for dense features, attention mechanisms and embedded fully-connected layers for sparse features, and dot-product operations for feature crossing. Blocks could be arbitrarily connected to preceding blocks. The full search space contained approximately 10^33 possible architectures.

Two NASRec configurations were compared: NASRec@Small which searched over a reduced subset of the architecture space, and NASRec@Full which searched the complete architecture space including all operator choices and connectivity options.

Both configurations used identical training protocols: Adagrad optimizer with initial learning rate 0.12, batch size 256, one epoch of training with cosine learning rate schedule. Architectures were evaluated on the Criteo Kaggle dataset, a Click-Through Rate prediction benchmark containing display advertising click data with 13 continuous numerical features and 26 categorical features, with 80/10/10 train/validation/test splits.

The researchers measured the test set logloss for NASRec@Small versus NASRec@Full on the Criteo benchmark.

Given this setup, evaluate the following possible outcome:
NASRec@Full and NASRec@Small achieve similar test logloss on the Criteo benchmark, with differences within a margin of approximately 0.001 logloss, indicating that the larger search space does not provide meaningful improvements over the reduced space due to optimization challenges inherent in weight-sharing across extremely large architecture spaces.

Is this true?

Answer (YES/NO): YES